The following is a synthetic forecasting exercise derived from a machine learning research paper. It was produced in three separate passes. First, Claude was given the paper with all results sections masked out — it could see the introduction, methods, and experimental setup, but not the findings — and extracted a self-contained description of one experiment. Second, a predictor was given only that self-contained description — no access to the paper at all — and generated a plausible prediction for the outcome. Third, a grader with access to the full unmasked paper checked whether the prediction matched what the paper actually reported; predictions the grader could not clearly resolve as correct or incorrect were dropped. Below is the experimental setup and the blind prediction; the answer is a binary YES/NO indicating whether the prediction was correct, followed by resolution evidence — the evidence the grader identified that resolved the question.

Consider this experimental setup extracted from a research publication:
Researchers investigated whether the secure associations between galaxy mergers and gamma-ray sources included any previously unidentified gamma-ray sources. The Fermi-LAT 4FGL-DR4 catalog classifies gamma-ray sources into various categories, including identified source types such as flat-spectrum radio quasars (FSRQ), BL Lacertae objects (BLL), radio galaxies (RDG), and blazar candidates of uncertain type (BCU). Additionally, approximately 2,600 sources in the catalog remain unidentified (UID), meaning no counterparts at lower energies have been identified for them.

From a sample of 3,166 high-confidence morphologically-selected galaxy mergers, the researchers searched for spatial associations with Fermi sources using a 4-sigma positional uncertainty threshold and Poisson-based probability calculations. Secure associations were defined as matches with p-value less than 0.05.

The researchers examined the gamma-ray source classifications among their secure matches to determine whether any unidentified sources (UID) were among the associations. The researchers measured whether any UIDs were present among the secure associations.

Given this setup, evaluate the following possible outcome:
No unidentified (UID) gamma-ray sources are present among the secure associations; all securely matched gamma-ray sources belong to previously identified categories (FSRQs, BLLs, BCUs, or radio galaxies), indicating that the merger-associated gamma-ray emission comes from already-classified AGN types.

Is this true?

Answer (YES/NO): NO